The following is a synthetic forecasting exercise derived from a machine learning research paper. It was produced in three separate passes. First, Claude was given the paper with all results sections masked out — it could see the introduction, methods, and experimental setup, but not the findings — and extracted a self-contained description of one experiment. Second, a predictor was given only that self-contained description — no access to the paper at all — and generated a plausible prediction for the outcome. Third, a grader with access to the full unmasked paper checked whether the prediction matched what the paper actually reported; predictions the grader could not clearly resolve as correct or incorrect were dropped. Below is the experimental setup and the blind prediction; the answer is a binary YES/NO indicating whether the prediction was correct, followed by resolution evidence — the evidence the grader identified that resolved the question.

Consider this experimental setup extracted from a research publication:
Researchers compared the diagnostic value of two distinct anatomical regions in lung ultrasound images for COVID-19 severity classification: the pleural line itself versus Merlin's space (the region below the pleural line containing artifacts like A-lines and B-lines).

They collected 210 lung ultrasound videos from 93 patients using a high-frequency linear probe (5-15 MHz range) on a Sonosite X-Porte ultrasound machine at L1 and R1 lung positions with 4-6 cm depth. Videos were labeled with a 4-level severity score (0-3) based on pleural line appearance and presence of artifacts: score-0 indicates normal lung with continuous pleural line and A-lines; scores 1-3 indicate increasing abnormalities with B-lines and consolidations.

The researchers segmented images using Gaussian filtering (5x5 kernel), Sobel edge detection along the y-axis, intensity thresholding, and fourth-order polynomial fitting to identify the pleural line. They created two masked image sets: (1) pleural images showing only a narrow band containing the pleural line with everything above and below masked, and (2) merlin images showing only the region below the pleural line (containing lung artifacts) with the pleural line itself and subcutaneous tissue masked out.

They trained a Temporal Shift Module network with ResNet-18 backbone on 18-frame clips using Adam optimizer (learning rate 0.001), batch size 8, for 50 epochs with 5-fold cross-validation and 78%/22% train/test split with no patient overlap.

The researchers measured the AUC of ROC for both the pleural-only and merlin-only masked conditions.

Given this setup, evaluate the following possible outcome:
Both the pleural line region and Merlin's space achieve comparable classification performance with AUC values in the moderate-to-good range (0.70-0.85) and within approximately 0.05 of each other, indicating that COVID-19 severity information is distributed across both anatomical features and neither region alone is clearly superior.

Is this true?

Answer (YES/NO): YES